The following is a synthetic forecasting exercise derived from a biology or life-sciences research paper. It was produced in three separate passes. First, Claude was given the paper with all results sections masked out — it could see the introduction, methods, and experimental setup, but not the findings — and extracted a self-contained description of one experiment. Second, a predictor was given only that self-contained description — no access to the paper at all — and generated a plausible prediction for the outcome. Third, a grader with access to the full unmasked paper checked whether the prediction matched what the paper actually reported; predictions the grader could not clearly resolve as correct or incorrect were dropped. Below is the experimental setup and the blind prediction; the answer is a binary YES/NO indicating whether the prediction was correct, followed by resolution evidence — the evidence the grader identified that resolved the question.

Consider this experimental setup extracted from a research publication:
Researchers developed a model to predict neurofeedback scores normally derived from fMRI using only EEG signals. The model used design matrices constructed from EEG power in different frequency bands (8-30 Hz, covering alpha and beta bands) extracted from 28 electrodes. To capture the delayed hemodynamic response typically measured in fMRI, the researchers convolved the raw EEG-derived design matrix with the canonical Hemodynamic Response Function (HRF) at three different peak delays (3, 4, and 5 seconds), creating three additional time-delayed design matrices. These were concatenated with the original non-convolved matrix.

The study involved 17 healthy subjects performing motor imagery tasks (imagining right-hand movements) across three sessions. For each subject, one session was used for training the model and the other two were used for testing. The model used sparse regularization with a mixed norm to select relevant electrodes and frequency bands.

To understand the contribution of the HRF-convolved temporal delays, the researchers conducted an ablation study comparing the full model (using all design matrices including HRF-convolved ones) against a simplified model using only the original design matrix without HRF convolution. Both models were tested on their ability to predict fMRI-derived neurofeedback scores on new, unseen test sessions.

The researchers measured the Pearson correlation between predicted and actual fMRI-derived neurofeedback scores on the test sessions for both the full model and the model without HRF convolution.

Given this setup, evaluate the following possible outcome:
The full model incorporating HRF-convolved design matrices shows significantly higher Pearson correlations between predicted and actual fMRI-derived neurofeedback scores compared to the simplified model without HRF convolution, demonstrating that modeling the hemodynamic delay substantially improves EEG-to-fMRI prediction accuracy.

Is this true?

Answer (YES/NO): YES